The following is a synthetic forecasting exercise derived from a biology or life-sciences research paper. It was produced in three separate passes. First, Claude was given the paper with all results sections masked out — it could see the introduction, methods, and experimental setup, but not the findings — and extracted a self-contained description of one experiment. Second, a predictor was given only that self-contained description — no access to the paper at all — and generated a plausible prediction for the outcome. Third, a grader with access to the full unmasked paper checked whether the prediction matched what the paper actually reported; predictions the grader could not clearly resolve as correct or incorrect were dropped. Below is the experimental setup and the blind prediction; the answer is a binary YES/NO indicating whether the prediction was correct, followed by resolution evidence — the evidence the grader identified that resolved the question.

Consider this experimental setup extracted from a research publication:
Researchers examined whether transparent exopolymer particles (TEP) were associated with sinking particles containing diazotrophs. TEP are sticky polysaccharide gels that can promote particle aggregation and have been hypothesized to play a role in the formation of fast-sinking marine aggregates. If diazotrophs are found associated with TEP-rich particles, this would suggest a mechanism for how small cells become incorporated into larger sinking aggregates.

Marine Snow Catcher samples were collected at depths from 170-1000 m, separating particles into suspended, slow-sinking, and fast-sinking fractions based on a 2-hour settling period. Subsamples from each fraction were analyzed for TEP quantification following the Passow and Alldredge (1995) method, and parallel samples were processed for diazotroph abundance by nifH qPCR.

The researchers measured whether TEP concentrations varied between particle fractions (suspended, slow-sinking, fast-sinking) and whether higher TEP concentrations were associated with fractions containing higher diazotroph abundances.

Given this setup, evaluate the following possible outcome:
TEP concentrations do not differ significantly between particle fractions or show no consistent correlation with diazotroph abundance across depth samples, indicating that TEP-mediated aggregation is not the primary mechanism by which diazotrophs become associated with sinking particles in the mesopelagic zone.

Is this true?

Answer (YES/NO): NO